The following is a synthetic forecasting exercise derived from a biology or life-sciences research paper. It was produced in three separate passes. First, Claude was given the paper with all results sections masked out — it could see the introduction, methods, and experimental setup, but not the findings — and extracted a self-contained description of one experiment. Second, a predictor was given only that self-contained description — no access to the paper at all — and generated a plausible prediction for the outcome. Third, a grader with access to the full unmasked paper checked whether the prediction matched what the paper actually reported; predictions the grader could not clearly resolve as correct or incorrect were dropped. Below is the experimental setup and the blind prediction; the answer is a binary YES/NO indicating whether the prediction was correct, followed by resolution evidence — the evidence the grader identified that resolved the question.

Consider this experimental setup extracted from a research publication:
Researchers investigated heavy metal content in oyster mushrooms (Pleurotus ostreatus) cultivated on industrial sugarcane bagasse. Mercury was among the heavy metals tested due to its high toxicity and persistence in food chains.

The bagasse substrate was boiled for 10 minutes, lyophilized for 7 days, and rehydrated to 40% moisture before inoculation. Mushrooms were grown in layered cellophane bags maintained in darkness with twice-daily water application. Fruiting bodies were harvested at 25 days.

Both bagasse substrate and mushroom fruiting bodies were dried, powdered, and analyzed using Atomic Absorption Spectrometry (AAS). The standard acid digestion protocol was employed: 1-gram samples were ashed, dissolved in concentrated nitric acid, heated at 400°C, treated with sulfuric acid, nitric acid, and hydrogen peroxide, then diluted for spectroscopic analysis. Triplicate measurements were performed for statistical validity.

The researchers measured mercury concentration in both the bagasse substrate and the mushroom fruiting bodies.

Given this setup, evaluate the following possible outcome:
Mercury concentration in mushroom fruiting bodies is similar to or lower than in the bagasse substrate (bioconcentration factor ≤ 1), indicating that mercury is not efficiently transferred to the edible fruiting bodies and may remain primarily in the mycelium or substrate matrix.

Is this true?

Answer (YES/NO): NO